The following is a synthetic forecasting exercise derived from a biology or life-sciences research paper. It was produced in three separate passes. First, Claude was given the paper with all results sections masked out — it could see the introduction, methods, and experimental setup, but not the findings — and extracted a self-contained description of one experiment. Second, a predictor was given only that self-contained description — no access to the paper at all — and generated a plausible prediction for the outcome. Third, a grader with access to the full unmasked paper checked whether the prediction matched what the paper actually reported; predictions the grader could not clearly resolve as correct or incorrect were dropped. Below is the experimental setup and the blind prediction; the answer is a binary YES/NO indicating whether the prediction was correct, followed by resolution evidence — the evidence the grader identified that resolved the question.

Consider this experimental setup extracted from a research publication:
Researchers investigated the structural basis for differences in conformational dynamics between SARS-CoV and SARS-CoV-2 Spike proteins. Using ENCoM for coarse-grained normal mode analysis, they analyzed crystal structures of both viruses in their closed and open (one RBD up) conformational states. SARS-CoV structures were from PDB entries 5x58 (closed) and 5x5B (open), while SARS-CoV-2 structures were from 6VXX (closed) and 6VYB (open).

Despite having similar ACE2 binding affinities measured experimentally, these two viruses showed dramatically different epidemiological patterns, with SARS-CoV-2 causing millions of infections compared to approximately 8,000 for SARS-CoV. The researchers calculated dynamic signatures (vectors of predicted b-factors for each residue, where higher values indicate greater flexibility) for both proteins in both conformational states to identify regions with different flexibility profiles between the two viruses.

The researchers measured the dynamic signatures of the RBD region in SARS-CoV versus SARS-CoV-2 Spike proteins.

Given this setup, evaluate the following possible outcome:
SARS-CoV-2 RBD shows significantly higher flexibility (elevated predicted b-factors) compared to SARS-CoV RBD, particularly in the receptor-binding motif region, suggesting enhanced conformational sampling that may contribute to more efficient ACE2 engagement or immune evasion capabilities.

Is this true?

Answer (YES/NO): NO